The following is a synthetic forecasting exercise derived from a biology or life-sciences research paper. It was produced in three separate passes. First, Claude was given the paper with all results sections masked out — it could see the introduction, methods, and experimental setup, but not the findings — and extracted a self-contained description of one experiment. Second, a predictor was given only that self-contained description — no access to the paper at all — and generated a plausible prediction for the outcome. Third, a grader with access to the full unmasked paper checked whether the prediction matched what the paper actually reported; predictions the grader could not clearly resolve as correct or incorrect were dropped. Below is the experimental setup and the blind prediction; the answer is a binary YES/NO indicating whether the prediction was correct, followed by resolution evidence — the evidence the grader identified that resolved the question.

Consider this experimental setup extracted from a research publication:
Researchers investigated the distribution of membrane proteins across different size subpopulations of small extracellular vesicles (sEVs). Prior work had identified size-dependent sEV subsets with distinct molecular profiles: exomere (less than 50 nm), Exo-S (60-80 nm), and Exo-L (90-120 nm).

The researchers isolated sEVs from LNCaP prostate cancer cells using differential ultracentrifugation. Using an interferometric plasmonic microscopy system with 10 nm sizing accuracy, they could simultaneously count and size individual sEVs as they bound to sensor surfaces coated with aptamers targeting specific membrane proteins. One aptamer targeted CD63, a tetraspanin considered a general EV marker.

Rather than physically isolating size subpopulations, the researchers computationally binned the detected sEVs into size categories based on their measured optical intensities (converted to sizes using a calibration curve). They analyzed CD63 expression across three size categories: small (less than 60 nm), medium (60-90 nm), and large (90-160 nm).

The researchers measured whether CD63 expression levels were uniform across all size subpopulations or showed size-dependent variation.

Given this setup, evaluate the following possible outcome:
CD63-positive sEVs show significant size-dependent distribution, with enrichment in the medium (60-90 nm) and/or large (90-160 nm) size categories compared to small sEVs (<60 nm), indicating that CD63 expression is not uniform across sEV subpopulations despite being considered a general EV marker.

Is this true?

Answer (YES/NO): YES